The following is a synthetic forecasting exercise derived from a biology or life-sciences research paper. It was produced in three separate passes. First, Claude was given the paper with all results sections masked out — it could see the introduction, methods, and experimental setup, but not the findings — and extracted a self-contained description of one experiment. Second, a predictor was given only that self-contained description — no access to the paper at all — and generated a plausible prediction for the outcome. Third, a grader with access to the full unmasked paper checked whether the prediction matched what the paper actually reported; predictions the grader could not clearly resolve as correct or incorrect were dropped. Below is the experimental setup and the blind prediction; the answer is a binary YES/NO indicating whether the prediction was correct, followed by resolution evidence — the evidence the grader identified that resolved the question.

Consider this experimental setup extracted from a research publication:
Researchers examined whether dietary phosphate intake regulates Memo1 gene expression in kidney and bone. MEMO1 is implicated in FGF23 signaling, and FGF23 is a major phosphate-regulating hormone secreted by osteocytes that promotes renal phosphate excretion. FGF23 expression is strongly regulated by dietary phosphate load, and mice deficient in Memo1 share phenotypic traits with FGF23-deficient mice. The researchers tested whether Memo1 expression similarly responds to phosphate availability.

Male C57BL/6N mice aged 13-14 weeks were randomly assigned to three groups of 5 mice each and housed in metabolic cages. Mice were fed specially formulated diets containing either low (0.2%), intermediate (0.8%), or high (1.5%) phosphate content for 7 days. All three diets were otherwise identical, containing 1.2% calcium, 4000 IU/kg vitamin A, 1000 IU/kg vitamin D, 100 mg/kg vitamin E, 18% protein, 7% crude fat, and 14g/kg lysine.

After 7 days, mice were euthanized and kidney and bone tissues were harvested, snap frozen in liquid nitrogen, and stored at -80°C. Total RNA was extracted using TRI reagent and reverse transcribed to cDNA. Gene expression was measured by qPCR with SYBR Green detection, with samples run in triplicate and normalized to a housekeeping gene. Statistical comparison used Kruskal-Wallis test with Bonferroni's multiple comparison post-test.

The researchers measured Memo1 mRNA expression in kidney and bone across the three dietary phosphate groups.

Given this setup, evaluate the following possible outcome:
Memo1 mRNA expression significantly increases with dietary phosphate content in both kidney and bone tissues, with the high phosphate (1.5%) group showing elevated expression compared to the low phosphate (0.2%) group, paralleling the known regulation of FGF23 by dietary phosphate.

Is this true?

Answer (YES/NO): NO